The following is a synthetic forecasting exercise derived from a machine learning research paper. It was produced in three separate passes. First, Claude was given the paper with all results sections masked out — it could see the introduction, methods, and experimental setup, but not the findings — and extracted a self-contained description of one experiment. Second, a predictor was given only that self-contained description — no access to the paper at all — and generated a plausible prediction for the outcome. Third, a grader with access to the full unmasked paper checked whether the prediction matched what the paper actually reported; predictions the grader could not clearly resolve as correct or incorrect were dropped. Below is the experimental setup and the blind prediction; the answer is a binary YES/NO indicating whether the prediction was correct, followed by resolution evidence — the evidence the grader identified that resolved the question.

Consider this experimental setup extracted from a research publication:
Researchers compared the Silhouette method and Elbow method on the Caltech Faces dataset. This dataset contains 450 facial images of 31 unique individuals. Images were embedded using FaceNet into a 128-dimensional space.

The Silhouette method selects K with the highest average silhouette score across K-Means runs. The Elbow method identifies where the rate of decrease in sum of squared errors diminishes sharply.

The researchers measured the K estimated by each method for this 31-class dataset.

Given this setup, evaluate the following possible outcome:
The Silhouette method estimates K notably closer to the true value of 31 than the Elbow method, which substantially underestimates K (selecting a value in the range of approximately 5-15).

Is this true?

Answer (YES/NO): NO